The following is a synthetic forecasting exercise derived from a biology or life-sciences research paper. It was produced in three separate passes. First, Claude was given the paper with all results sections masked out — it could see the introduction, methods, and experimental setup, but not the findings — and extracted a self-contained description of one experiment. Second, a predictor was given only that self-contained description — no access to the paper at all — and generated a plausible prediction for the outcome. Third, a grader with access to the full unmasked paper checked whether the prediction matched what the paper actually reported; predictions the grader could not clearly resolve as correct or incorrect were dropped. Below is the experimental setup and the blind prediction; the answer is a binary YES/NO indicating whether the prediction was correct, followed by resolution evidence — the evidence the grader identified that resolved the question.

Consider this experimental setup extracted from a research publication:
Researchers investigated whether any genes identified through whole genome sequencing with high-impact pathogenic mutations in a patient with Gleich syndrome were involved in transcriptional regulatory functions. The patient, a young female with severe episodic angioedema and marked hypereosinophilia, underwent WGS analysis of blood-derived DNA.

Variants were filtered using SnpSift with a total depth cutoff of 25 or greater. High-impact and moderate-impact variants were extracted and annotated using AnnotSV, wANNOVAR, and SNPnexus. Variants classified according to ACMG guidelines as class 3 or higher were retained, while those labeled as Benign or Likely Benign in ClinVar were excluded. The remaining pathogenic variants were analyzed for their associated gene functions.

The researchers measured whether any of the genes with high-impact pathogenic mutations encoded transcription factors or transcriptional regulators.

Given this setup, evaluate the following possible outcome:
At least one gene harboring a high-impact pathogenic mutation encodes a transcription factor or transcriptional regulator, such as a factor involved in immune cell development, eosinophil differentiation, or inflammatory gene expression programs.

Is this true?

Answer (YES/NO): YES